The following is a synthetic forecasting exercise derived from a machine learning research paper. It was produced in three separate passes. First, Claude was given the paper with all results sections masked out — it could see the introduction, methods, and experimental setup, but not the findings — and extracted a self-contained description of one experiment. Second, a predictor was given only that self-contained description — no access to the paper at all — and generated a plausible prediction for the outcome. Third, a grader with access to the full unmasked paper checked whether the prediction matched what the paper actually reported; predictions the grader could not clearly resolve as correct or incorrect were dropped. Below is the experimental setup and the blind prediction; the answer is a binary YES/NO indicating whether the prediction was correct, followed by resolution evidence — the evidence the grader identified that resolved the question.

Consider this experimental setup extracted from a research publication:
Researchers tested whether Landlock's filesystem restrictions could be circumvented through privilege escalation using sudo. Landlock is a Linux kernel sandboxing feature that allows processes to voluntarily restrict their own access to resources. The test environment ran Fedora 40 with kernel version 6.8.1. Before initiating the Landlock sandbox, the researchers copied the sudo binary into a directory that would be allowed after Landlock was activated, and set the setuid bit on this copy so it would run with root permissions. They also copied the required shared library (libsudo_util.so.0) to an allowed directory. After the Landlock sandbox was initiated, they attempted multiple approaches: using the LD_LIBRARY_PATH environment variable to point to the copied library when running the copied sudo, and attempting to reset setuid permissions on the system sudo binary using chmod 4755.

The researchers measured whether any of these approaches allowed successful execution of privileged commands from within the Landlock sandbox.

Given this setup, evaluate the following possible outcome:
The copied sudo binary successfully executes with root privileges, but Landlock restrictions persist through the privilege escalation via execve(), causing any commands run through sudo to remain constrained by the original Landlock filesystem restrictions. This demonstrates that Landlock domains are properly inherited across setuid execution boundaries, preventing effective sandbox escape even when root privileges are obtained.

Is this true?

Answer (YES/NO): NO